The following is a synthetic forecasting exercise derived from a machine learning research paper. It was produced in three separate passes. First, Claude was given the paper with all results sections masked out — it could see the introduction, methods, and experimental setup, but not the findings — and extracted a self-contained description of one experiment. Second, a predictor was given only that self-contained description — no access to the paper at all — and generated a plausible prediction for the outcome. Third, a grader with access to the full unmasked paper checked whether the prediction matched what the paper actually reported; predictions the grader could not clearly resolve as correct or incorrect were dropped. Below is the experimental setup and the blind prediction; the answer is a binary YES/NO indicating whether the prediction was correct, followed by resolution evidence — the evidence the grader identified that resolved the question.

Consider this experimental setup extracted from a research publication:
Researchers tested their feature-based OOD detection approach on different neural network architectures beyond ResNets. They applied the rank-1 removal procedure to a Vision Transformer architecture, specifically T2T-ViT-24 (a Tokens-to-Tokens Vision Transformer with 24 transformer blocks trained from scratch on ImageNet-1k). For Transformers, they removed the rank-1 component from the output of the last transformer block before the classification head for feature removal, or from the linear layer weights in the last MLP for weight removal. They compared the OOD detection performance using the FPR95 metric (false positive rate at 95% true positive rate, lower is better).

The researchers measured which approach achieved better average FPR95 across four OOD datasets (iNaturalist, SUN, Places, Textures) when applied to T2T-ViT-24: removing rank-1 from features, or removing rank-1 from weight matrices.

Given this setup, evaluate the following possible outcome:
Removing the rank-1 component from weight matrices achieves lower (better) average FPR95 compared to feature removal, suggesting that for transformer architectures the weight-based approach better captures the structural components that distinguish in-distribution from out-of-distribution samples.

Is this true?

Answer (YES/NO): YES